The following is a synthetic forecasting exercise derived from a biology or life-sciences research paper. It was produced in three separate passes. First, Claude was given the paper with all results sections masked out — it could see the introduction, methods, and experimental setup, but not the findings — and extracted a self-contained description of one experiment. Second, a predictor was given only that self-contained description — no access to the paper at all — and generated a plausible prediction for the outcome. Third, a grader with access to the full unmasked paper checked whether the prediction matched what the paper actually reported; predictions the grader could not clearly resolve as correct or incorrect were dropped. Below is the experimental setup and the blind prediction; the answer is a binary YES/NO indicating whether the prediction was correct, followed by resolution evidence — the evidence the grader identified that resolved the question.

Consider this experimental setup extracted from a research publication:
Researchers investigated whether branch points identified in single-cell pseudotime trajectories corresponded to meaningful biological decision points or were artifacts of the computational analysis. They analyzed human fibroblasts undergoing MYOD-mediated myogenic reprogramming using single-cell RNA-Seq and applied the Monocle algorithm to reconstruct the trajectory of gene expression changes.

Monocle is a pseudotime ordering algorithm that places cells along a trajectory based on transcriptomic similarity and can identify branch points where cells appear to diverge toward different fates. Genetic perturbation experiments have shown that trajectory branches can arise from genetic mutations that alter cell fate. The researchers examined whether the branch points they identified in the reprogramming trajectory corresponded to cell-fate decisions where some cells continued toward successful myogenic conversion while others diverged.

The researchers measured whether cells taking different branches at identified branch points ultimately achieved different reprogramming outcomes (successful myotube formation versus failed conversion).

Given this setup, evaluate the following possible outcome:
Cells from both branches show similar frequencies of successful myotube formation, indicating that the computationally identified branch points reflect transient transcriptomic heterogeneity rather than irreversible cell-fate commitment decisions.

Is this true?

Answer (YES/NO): NO